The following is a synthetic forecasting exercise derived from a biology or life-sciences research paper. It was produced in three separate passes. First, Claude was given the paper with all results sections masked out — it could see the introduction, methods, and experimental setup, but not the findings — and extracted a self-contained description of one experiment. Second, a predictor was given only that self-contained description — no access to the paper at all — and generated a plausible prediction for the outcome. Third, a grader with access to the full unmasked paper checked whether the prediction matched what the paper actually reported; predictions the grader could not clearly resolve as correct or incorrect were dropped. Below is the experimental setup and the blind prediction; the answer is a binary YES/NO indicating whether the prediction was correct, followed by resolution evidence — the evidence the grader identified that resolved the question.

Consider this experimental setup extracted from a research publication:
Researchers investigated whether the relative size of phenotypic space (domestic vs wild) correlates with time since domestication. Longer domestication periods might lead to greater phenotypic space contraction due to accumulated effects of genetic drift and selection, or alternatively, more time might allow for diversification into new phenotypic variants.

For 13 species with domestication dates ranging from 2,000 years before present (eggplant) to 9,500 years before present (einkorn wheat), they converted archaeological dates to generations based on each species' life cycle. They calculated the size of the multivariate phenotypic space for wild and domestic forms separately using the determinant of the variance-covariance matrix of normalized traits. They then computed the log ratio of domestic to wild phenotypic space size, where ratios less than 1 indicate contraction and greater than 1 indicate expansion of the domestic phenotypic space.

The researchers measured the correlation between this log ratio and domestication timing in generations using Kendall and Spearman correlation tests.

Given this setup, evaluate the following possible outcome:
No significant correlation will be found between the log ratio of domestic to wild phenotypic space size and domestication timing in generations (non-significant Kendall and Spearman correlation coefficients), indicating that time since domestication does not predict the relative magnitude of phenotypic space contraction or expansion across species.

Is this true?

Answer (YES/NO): YES